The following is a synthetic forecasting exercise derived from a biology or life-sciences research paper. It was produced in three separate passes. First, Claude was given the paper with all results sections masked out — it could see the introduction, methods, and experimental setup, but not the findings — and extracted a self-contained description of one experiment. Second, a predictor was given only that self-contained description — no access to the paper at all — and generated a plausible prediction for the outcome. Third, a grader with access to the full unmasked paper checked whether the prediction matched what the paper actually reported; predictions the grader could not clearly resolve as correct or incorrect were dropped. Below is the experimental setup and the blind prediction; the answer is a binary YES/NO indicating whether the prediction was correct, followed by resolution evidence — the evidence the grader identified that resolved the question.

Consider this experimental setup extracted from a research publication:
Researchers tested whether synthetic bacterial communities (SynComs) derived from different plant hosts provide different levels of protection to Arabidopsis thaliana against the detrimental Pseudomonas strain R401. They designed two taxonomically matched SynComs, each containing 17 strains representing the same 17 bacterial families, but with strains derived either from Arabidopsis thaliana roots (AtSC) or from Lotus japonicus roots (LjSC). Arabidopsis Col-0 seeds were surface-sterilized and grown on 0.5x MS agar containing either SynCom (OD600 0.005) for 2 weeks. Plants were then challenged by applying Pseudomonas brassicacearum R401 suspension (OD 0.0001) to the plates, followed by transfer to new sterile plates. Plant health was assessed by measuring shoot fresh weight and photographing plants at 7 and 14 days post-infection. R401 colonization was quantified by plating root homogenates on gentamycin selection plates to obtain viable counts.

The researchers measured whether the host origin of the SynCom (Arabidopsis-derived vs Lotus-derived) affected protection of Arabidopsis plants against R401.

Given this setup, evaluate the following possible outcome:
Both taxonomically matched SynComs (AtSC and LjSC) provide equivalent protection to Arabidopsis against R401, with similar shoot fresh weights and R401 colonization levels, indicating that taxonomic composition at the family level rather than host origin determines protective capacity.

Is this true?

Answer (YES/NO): NO